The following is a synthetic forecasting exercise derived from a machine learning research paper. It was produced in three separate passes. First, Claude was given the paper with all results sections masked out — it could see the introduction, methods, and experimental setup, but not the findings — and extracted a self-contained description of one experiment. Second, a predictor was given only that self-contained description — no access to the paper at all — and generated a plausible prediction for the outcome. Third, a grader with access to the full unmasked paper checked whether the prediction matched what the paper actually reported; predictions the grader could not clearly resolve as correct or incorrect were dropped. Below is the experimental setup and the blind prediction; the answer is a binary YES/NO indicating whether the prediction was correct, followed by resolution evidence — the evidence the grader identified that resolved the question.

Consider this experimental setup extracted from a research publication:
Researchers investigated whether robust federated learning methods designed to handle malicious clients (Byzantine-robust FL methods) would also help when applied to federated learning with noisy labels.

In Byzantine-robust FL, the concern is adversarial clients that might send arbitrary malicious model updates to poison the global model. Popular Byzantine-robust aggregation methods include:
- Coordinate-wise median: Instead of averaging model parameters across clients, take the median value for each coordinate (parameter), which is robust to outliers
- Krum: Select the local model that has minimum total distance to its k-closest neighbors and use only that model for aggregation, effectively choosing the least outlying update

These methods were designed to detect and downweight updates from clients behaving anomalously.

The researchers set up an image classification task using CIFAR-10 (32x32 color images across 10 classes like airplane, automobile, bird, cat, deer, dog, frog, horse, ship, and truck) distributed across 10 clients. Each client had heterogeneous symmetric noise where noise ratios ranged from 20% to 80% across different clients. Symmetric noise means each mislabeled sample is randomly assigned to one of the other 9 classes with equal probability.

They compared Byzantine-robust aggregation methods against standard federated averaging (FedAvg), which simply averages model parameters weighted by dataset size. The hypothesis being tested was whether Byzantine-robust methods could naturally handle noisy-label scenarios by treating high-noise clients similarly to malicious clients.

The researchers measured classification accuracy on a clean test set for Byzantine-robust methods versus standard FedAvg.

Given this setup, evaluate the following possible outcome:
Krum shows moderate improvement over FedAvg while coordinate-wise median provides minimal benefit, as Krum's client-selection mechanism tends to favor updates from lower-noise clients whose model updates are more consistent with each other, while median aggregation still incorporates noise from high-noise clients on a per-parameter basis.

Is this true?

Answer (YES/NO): NO